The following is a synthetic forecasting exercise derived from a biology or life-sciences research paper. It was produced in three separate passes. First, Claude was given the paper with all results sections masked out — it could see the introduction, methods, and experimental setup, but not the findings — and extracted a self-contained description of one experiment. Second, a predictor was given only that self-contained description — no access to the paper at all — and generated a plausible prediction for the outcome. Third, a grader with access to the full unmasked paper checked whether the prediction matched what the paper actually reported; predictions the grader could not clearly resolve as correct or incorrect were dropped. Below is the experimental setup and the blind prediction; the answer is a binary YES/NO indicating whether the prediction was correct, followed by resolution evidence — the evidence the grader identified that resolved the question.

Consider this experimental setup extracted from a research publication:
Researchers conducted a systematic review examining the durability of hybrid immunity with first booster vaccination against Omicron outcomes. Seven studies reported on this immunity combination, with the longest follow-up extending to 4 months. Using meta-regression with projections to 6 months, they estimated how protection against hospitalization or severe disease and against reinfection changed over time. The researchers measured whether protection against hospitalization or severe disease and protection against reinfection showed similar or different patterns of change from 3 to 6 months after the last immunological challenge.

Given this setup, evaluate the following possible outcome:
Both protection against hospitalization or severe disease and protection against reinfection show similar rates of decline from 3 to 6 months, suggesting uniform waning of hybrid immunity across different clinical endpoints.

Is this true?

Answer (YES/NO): NO